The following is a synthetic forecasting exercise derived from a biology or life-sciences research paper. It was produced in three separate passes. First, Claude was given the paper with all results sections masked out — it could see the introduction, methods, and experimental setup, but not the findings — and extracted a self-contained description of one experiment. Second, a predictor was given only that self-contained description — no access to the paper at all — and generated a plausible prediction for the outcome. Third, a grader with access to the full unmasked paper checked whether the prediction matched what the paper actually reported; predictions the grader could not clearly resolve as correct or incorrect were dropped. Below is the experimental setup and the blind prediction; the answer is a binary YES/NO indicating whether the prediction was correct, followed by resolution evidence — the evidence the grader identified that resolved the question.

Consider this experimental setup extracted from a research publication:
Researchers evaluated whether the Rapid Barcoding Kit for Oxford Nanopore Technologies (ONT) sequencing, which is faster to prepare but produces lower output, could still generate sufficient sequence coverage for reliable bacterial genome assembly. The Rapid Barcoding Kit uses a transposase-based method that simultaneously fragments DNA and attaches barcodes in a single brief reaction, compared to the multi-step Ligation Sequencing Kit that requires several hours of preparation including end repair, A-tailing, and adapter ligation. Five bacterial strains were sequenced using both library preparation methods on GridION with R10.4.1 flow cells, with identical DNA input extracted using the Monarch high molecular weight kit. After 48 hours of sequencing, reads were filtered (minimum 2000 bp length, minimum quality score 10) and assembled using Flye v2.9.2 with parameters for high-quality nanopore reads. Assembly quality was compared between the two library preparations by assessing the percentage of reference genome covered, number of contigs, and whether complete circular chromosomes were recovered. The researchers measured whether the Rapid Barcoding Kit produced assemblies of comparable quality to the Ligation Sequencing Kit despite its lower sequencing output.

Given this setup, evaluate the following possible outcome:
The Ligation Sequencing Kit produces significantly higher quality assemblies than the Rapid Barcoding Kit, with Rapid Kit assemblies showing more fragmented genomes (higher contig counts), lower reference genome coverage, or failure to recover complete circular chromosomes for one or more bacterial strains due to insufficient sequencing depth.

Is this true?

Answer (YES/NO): NO